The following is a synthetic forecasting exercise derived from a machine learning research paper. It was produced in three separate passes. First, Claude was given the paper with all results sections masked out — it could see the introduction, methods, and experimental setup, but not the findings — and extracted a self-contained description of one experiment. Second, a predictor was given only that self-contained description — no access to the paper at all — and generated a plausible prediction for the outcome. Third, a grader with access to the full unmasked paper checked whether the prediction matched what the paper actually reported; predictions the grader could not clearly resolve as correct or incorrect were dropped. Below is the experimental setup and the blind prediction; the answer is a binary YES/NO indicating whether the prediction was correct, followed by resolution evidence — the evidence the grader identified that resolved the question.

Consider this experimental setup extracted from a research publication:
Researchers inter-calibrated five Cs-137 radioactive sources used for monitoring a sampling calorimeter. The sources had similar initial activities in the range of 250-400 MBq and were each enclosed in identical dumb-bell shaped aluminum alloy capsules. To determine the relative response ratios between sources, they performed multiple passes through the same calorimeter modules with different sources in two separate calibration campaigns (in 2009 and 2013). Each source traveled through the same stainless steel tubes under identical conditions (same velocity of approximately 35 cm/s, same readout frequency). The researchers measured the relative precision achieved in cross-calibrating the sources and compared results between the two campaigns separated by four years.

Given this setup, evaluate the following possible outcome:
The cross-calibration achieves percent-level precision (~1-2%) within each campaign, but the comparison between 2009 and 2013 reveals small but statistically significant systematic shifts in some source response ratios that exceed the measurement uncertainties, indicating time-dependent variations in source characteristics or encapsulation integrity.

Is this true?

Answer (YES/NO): NO